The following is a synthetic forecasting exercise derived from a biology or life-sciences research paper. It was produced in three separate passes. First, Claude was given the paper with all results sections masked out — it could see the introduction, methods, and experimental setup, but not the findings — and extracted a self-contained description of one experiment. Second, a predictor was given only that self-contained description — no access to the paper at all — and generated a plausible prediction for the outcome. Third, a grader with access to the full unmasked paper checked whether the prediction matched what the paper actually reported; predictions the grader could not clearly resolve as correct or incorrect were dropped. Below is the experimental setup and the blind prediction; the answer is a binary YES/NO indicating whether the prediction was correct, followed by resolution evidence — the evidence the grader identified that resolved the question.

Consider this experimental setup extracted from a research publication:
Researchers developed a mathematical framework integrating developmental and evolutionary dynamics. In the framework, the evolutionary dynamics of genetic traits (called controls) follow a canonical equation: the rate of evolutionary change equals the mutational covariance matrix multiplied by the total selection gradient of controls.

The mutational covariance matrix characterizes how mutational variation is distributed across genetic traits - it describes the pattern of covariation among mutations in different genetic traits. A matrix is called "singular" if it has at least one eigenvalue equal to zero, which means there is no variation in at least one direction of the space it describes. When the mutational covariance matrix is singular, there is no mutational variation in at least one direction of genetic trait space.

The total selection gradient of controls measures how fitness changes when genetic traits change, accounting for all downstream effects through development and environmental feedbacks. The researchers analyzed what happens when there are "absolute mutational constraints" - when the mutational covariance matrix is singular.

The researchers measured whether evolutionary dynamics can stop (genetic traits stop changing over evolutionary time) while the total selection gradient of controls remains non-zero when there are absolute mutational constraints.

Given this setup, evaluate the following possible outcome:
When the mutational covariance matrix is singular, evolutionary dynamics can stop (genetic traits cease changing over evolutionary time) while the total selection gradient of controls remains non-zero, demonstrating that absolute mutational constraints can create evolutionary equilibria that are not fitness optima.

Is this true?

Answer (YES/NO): YES